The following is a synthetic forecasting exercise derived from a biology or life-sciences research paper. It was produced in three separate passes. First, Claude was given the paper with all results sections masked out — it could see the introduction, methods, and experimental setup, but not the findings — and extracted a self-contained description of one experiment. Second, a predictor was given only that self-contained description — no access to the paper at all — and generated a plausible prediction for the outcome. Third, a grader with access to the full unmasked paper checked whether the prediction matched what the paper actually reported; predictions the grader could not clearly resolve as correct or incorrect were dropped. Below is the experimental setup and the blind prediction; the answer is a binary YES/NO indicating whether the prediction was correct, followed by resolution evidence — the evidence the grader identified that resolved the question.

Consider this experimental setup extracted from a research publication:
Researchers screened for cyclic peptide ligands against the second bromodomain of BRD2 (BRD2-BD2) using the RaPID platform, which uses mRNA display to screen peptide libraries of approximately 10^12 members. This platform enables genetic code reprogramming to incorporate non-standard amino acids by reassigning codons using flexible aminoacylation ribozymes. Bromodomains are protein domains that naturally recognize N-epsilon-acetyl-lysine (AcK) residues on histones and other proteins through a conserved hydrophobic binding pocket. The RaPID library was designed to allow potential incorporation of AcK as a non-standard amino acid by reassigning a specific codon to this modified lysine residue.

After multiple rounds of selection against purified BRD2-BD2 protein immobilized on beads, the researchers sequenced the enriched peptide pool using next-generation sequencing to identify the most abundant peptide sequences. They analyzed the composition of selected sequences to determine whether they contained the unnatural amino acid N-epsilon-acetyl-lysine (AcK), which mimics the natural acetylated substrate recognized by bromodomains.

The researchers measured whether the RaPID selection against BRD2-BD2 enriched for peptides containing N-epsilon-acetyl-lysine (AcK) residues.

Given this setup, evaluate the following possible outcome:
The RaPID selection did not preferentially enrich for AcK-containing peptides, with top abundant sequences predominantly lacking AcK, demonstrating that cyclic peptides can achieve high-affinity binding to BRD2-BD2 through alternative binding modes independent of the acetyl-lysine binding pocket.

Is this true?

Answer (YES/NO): NO